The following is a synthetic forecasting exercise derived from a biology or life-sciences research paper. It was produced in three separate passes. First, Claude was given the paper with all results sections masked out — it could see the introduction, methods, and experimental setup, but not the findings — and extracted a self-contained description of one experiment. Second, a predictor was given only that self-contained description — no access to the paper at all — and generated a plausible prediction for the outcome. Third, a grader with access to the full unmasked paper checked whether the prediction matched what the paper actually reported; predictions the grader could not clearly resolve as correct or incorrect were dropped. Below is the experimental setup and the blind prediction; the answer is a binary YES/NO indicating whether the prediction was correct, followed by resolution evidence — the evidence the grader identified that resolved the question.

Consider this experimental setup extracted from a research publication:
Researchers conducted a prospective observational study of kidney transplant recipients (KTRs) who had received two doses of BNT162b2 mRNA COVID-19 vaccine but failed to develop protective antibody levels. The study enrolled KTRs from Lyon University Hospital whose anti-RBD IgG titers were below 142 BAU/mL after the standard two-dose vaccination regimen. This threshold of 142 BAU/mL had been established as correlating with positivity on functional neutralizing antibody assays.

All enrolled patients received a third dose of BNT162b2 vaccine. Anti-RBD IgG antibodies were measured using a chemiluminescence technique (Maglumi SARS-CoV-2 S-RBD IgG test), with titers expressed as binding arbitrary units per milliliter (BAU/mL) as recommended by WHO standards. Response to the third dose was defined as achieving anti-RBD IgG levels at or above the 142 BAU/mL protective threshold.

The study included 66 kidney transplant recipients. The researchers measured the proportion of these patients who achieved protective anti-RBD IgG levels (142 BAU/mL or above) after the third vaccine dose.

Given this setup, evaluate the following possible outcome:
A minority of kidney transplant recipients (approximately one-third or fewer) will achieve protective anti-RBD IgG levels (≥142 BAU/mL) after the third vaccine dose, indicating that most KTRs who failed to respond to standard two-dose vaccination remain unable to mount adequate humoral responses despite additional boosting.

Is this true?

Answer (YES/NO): NO